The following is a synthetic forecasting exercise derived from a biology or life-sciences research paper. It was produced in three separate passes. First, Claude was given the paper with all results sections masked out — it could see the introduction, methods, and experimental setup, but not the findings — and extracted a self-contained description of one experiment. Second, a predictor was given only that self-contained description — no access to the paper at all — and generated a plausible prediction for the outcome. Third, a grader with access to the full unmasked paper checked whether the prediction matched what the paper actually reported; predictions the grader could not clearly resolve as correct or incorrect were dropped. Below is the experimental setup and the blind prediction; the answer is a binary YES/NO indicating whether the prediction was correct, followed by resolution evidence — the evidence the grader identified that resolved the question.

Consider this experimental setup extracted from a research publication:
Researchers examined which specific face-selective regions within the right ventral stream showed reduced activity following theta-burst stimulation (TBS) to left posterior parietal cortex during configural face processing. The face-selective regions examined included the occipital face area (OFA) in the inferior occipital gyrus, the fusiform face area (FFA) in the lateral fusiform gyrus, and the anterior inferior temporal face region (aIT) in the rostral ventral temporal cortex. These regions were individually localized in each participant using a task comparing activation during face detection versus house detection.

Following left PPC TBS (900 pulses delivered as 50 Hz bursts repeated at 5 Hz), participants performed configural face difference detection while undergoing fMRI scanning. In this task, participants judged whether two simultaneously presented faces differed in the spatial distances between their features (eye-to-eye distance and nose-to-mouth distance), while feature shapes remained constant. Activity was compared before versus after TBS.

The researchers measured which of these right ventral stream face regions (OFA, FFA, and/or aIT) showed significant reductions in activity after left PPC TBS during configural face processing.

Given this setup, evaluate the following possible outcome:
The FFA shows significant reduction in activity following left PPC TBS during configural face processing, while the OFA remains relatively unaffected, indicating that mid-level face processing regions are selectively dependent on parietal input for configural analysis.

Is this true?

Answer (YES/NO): NO